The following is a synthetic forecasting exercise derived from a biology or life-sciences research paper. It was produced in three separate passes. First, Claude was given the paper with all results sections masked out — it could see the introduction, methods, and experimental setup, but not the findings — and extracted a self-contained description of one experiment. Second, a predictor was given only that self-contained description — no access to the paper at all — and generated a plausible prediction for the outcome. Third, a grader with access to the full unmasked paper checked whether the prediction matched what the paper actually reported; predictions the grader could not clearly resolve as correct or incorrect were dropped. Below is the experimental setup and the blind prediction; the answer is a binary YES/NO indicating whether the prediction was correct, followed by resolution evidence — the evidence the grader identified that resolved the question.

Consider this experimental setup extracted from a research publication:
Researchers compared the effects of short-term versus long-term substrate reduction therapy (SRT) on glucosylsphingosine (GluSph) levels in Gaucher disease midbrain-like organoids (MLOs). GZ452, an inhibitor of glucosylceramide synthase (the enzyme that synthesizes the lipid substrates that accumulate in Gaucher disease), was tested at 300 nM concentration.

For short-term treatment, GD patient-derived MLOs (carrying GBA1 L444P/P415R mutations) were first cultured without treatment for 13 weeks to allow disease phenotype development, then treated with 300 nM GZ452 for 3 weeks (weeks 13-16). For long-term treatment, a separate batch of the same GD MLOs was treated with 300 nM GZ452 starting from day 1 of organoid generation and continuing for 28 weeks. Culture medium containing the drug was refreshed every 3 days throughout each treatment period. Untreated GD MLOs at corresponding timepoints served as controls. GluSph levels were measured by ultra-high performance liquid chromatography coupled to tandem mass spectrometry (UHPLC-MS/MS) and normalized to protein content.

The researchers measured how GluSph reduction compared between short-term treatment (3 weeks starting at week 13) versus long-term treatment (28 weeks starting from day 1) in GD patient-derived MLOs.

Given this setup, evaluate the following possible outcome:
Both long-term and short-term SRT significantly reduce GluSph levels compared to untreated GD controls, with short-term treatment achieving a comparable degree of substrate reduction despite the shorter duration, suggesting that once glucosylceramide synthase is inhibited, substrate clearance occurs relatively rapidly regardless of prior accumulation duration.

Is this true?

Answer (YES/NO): NO